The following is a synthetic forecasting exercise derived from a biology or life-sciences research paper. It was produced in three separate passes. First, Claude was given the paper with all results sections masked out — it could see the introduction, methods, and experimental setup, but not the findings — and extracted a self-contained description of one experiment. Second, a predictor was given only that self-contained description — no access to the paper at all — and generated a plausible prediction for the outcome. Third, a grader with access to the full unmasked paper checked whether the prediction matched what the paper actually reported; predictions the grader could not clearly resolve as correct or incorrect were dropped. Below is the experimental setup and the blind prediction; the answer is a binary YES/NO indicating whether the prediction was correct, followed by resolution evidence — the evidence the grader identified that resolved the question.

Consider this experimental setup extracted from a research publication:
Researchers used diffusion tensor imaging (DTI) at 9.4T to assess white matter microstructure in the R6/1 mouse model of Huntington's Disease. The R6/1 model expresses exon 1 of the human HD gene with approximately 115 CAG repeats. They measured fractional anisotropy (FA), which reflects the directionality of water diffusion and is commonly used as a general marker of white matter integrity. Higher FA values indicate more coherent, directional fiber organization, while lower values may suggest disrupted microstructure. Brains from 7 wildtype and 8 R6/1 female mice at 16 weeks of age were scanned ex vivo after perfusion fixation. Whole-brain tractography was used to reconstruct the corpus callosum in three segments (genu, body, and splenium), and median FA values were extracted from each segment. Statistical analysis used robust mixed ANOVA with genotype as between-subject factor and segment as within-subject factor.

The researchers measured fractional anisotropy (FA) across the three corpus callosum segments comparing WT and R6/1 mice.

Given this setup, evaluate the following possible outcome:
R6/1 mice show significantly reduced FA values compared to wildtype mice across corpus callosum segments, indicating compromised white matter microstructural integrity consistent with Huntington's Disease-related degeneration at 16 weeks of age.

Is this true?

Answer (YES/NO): NO